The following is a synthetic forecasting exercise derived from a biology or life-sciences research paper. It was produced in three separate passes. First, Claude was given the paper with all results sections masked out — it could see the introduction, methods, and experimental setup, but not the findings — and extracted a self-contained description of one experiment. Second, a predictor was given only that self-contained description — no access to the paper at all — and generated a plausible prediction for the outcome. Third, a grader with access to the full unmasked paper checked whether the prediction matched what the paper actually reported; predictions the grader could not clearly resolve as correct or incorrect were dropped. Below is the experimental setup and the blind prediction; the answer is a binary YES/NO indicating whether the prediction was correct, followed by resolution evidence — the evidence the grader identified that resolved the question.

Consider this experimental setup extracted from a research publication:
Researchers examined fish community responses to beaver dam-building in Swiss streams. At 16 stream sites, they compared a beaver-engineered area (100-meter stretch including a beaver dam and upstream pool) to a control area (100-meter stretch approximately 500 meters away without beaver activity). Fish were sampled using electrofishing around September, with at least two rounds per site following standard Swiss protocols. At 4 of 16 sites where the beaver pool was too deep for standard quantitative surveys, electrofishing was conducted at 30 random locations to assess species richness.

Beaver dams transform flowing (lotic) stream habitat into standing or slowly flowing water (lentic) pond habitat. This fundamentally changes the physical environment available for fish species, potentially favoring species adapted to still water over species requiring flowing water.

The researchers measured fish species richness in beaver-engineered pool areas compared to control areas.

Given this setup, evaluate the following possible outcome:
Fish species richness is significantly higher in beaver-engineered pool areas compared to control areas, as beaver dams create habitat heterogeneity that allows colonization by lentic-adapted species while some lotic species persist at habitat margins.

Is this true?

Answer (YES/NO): YES